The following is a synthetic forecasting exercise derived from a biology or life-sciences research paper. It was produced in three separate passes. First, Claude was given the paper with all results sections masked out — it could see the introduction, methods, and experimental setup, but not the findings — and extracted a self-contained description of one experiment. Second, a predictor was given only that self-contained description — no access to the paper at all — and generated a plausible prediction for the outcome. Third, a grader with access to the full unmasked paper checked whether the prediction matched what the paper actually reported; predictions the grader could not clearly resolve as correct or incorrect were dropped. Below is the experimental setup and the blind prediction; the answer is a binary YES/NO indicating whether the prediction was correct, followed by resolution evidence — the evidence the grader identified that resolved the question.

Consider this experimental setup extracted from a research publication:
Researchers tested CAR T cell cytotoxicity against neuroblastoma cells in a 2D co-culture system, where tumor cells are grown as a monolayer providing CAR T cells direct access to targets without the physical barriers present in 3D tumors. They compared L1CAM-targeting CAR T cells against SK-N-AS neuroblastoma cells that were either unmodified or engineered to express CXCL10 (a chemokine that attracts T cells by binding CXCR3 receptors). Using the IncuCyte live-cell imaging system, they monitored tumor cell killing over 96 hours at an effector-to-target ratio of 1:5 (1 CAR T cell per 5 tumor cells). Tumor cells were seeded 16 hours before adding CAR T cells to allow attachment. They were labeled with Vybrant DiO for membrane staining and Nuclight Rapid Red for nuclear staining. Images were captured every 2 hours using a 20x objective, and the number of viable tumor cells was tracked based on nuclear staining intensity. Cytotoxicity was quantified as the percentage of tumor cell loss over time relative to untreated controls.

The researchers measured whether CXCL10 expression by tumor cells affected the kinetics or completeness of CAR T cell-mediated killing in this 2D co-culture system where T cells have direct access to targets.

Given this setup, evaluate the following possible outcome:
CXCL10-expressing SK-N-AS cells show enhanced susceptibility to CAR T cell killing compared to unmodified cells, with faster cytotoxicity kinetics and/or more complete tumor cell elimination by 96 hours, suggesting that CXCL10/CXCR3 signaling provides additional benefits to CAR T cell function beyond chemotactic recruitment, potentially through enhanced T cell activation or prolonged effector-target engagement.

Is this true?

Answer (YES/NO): NO